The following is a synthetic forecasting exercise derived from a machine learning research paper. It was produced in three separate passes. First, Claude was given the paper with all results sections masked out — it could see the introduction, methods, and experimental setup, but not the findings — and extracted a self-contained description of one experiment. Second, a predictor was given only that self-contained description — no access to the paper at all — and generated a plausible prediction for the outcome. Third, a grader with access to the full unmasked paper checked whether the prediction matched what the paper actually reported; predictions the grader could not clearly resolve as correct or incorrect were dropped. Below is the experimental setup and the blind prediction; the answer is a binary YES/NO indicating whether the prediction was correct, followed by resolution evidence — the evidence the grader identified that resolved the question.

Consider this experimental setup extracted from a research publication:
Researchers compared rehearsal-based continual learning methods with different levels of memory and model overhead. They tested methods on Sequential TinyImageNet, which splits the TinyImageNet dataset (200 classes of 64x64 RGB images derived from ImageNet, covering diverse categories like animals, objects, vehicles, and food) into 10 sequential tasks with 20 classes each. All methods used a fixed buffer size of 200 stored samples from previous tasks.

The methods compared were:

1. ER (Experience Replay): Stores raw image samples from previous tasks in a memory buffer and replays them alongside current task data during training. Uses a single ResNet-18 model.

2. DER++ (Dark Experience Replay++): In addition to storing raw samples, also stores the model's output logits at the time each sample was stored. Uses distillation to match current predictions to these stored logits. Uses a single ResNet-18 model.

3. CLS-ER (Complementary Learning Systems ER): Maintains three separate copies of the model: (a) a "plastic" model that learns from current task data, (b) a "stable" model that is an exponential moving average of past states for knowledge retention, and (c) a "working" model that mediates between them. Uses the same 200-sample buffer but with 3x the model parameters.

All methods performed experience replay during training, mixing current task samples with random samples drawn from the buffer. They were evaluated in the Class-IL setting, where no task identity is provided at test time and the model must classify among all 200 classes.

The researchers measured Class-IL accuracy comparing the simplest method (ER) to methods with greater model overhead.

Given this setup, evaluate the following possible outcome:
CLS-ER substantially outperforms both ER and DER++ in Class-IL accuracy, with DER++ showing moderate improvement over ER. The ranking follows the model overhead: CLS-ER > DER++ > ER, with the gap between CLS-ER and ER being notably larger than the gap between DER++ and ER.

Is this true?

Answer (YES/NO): YES